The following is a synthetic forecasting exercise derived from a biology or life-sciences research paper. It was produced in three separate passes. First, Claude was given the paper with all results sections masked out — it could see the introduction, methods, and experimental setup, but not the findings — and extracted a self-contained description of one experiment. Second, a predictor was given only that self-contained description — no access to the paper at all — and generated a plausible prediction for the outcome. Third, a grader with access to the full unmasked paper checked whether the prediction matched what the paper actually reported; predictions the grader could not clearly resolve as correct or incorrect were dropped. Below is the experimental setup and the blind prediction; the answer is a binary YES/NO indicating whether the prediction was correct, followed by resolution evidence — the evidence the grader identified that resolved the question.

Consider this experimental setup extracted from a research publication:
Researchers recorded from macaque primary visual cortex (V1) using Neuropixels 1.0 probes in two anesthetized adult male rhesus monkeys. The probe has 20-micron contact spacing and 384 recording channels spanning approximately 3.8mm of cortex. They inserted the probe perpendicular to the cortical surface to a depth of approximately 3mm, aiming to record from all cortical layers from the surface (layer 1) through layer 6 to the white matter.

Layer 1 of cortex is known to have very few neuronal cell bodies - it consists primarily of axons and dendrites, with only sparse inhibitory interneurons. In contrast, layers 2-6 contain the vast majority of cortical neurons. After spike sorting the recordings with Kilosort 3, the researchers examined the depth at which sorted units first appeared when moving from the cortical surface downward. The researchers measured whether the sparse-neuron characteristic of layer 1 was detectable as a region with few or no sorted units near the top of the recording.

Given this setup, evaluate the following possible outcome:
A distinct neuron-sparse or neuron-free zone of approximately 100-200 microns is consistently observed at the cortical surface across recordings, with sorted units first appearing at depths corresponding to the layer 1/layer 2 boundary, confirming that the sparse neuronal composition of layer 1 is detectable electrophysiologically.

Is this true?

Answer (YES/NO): NO